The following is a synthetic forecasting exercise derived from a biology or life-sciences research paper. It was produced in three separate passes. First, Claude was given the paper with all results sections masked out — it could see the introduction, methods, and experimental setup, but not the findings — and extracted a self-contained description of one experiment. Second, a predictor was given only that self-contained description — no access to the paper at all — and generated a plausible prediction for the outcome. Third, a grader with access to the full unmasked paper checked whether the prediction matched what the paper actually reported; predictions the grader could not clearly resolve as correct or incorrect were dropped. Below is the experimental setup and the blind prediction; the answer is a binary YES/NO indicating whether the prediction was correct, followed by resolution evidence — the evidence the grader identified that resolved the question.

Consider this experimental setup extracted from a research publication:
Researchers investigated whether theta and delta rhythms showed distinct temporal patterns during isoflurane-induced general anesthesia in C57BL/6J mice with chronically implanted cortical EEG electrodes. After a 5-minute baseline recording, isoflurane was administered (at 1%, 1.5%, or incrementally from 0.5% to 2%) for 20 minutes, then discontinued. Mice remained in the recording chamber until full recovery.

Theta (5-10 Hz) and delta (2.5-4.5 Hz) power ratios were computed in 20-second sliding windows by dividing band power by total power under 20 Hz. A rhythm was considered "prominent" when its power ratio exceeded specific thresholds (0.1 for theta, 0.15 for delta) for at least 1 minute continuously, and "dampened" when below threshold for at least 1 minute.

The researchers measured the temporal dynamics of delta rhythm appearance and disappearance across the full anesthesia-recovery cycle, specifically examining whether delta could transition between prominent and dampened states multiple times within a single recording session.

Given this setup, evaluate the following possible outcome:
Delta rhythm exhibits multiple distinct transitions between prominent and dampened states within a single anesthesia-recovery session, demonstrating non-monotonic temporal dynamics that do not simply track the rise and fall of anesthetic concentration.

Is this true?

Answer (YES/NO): YES